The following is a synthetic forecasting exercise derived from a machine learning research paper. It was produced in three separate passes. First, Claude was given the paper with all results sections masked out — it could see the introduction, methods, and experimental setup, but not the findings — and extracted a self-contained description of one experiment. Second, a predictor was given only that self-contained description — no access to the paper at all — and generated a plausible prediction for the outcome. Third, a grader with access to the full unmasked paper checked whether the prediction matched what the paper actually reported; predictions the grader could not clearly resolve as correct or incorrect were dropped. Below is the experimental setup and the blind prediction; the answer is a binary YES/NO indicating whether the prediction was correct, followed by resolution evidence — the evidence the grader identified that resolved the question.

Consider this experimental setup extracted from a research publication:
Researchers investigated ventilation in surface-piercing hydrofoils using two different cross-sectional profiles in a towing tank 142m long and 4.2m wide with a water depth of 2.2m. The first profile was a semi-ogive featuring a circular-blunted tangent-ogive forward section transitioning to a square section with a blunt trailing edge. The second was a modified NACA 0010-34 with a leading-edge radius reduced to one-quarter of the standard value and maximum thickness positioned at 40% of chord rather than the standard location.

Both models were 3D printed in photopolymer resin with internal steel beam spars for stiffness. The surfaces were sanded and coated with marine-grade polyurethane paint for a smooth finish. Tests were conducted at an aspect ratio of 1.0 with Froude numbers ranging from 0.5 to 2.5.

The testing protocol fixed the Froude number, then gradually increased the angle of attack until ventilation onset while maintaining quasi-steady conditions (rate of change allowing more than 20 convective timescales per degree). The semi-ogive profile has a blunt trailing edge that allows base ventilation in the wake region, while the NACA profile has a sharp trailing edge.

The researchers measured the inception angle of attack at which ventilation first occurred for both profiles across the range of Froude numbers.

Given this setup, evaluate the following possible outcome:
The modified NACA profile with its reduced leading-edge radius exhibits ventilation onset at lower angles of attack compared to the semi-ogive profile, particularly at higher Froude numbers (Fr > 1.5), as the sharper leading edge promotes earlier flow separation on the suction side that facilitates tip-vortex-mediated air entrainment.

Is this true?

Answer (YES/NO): NO